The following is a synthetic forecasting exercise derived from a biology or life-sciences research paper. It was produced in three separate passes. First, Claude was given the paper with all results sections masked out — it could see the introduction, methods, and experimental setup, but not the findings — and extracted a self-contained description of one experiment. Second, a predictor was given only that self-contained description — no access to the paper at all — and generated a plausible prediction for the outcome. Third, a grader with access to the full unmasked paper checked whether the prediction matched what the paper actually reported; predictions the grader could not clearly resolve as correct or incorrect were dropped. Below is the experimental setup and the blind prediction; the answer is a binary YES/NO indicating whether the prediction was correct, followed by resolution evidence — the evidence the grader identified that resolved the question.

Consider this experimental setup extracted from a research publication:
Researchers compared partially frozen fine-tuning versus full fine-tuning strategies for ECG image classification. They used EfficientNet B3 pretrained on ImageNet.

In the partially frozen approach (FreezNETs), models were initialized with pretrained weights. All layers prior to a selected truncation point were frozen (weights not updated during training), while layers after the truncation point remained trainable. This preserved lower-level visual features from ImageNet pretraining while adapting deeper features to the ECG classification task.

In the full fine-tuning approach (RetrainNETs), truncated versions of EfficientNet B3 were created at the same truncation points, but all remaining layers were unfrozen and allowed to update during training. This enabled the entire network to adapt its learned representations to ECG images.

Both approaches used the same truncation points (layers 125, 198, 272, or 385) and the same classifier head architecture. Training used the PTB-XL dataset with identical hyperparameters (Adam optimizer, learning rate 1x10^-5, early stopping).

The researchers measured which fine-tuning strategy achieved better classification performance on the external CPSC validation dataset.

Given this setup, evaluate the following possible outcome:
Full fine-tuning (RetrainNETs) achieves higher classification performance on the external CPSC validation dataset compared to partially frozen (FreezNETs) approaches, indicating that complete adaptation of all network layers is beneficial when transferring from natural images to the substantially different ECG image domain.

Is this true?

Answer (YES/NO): YES